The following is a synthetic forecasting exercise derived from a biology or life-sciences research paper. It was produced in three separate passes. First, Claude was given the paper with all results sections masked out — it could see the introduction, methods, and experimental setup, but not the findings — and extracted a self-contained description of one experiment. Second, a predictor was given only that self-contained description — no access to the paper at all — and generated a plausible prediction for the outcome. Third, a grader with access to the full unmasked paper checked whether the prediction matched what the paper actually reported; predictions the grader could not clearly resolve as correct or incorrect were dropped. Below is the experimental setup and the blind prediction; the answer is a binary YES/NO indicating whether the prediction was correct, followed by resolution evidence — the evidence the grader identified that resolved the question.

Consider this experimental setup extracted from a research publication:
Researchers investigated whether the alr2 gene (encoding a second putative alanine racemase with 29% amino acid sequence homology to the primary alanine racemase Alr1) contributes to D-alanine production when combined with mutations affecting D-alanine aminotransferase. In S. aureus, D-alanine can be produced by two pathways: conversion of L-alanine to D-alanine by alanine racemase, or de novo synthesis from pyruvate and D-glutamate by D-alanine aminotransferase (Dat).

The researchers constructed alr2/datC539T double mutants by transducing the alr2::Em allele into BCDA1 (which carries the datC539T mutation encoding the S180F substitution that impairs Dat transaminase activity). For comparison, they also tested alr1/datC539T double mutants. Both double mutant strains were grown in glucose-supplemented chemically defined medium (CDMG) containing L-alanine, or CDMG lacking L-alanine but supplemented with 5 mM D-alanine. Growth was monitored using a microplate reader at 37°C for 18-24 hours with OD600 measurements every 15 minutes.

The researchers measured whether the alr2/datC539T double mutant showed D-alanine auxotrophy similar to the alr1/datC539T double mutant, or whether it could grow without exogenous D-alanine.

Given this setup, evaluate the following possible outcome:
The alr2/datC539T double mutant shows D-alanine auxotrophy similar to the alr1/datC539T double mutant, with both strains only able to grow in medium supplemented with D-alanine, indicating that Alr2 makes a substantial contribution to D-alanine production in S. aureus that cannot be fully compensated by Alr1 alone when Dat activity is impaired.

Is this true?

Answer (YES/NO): NO